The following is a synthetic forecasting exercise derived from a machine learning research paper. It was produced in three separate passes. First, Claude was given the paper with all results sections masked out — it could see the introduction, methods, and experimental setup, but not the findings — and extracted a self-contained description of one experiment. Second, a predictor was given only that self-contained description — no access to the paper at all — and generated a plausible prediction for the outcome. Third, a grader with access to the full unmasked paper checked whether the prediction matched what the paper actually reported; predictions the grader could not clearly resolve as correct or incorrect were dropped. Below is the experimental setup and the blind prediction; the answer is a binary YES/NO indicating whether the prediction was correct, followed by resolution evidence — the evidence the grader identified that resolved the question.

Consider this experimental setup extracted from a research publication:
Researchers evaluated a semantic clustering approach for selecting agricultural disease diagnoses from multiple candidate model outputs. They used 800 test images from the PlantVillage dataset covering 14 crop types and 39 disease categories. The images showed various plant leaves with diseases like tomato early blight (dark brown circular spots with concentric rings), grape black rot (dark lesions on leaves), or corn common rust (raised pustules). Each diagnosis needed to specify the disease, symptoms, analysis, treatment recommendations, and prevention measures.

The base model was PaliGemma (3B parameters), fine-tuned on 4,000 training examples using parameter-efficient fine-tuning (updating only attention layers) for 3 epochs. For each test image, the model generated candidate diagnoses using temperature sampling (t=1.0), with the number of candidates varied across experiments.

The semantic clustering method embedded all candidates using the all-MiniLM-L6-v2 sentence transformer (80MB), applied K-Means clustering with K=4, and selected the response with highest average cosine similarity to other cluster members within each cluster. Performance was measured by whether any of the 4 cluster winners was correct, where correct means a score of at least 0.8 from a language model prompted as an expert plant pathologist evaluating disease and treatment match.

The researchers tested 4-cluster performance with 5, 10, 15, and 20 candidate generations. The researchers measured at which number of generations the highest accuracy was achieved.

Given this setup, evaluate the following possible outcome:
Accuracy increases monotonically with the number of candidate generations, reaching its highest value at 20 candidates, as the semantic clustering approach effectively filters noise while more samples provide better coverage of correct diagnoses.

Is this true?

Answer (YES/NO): NO